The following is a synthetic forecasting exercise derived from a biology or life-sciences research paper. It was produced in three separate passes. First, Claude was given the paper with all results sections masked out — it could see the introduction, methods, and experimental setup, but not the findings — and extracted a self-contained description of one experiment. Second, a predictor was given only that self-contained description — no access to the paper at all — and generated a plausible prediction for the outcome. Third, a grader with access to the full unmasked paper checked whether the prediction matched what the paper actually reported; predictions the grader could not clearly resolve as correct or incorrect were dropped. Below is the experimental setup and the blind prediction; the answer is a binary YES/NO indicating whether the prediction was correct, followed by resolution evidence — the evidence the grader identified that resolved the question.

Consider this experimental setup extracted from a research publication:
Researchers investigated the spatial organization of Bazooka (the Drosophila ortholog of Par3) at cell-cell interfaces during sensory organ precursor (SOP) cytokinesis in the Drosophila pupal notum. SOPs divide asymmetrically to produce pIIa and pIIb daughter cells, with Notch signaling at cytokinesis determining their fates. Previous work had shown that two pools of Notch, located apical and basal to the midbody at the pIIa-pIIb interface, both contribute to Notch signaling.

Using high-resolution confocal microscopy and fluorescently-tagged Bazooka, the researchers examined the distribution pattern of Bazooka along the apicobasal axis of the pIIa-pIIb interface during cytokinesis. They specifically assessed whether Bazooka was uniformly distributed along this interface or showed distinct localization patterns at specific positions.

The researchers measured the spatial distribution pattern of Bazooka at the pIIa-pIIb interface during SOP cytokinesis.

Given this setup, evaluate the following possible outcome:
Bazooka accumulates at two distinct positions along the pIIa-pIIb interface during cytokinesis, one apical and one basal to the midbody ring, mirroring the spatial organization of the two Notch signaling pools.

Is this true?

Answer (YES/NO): YES